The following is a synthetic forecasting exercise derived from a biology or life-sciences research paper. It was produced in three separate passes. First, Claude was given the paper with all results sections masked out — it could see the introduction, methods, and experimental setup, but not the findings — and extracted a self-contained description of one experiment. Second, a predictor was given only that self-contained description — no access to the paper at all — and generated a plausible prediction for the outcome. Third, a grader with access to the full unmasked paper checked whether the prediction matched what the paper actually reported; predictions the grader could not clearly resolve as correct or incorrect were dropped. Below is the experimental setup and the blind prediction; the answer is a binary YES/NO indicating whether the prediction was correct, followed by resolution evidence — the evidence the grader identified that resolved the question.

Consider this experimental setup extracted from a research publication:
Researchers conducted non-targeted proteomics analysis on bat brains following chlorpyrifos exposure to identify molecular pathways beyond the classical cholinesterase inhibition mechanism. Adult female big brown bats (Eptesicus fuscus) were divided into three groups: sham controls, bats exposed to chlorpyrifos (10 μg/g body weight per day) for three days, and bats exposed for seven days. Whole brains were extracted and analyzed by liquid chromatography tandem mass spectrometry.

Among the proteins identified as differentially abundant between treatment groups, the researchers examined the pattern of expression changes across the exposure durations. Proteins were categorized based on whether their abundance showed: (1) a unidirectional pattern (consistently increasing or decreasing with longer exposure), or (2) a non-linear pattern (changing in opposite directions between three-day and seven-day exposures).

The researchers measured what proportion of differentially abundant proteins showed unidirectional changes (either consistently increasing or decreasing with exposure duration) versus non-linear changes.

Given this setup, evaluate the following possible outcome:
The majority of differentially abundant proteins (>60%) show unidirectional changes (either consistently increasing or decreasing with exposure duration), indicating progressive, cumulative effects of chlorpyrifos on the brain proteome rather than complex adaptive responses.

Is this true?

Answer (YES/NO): YES